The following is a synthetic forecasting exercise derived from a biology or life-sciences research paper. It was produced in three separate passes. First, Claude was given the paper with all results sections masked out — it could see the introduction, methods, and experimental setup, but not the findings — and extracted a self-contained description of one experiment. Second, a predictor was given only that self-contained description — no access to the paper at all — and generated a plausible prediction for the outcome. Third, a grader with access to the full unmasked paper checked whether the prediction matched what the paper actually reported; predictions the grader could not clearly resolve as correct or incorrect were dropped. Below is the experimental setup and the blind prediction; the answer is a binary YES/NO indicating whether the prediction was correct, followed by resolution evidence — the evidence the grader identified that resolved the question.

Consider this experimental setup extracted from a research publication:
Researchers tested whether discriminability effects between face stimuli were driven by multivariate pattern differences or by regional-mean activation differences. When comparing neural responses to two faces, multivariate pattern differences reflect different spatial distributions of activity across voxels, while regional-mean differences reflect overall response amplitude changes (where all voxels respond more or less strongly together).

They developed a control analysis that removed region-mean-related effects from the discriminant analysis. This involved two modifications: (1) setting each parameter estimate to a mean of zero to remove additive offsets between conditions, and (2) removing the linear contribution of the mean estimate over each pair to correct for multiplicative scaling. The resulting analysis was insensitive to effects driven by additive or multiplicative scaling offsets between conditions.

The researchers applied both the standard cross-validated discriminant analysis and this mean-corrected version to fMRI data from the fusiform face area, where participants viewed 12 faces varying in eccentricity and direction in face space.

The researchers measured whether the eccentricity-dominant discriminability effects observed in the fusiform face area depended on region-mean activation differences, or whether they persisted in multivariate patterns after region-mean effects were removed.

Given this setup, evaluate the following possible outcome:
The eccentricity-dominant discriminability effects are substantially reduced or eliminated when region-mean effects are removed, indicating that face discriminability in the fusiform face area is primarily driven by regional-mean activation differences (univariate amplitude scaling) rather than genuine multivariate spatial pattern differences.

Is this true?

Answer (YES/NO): NO